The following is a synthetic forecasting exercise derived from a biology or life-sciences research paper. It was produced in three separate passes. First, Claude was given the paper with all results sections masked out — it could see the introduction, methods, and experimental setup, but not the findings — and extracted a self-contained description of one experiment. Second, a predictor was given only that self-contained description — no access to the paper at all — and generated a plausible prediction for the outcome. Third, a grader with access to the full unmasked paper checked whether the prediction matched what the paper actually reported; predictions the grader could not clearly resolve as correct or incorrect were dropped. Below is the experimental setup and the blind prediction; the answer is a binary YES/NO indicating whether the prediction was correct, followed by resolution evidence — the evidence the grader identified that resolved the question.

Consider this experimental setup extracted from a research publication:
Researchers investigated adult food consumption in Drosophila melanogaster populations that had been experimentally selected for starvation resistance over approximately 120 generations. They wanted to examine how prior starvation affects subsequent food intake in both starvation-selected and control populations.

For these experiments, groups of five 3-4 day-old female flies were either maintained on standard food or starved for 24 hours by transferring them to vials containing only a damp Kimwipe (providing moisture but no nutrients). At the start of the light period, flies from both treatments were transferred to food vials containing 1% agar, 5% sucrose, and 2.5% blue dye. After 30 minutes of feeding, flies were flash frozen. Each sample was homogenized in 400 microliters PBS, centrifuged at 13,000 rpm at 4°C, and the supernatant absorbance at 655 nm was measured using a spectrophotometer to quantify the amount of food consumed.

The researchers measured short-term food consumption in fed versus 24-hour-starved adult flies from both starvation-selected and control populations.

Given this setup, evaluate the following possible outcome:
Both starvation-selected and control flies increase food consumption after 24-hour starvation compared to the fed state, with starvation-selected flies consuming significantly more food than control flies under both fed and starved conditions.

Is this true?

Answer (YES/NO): NO